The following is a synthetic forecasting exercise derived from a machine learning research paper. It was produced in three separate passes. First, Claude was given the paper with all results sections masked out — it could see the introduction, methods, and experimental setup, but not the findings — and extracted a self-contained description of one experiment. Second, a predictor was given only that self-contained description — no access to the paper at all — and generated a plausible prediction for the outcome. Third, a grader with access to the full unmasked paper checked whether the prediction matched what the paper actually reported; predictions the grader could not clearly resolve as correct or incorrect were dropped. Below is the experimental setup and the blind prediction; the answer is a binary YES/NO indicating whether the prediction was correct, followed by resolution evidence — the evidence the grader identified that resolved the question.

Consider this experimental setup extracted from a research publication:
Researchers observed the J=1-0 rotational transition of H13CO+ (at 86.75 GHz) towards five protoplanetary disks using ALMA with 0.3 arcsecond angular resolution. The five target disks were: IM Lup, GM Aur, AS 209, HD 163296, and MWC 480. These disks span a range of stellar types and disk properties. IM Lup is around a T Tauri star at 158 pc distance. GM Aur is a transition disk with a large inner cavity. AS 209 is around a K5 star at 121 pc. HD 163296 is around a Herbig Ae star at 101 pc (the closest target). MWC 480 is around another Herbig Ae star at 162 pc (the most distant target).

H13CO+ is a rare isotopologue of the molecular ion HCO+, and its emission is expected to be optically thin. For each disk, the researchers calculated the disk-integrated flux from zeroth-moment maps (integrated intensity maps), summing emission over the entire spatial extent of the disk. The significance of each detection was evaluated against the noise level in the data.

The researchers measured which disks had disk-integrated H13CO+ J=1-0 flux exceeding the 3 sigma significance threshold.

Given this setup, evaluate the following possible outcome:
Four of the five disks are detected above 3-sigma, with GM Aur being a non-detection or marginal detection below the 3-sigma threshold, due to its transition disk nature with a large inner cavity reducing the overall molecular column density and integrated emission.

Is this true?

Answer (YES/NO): NO